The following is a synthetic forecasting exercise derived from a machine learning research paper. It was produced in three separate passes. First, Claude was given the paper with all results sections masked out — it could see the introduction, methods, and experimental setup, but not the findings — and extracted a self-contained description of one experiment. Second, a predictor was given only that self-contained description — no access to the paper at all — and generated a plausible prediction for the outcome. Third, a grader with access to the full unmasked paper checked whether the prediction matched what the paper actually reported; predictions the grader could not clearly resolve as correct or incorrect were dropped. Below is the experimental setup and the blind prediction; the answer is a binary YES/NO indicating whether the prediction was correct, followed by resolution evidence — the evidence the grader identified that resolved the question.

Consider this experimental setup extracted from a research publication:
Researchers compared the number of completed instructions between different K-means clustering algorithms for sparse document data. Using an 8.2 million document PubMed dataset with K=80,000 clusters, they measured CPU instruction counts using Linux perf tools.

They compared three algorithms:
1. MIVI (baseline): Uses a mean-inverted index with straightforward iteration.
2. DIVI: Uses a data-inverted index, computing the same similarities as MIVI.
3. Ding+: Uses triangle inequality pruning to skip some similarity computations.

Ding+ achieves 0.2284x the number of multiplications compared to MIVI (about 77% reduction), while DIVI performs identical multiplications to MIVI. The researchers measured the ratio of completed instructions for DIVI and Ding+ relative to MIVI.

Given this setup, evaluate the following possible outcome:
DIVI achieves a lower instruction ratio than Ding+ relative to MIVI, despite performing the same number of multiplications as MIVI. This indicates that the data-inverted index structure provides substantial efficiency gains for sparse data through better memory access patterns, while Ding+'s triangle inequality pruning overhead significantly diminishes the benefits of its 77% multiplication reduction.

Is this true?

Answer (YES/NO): NO